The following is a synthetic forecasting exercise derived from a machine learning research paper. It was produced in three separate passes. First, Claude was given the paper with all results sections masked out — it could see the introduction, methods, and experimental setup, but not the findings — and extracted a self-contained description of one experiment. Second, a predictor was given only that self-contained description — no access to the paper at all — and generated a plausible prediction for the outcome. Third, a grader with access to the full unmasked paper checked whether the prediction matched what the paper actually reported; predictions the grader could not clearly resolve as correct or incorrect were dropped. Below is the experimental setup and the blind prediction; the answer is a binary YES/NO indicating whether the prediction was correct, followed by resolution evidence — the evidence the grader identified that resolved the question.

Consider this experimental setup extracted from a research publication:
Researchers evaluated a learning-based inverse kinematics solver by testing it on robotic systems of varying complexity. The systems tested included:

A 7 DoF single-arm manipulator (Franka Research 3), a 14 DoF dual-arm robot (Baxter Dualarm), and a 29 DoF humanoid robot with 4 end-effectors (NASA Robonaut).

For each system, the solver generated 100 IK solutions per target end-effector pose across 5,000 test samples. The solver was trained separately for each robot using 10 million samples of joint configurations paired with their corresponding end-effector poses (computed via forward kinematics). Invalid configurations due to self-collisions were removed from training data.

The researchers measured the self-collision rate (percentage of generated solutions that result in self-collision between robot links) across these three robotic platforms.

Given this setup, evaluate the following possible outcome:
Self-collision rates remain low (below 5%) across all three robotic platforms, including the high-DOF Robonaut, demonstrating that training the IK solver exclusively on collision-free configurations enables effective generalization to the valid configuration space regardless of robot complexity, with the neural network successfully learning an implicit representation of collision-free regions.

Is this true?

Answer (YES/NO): YES